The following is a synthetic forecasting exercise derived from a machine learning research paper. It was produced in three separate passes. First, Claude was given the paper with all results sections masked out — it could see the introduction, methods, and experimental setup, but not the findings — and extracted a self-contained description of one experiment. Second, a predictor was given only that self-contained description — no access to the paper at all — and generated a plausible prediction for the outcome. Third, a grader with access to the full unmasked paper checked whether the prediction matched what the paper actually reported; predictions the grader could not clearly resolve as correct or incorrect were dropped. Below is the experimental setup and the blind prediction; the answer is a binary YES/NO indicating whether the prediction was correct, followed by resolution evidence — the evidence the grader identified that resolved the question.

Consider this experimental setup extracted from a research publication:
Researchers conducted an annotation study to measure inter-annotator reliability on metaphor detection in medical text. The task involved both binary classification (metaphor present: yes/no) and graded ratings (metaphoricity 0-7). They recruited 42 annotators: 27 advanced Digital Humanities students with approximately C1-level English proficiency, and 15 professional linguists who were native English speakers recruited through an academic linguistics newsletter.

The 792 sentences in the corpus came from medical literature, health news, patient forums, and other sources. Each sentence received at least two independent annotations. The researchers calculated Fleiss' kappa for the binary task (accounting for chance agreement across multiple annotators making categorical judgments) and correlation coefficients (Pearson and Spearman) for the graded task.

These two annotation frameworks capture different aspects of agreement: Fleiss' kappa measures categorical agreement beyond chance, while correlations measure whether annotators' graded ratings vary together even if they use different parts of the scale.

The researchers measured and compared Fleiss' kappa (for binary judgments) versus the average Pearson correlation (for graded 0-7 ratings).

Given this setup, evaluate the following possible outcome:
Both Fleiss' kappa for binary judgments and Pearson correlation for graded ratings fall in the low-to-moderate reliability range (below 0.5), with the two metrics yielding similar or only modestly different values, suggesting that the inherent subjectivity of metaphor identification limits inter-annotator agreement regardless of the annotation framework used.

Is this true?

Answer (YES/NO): YES